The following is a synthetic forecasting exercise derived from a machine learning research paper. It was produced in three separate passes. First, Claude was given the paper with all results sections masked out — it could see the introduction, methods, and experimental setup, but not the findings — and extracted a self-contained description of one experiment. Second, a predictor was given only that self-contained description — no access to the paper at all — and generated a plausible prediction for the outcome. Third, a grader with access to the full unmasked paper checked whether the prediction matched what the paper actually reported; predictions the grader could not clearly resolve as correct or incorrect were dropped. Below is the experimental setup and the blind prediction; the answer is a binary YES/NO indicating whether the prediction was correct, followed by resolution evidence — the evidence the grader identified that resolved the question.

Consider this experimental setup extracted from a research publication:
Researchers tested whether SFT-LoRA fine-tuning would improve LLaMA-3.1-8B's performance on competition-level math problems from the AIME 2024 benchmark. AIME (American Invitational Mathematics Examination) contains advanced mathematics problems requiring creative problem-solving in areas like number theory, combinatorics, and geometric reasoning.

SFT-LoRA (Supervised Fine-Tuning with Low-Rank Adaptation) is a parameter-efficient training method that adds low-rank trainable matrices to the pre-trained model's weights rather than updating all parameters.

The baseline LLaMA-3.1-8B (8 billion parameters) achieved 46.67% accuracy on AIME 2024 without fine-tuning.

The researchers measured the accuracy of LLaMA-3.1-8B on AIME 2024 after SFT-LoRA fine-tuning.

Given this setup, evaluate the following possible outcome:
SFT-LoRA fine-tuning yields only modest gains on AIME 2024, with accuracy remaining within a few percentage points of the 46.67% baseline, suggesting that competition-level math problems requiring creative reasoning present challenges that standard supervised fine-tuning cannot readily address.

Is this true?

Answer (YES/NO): NO